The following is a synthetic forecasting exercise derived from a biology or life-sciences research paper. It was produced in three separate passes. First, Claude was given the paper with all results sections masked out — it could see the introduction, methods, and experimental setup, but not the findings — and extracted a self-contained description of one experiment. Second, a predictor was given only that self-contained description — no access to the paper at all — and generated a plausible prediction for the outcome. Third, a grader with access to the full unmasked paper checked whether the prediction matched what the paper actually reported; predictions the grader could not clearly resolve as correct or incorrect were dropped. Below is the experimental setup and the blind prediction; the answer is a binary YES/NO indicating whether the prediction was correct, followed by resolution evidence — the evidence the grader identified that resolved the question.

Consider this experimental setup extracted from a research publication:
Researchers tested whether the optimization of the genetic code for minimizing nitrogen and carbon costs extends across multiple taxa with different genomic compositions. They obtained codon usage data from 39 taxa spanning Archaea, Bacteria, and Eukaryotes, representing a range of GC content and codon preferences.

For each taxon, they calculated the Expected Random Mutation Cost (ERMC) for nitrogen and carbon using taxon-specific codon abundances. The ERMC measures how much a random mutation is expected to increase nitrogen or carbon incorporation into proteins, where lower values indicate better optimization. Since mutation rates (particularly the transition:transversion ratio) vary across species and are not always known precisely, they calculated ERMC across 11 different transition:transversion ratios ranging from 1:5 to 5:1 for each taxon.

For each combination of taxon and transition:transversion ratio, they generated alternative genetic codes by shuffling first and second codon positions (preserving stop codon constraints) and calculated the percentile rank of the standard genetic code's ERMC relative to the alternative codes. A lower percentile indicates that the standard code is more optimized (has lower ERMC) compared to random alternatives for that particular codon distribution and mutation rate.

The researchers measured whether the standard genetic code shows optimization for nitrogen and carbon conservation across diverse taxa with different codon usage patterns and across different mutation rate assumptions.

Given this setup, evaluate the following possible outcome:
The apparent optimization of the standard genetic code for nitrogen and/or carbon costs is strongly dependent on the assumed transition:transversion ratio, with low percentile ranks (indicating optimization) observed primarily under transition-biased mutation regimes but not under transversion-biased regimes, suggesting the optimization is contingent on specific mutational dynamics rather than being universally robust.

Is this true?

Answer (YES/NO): NO